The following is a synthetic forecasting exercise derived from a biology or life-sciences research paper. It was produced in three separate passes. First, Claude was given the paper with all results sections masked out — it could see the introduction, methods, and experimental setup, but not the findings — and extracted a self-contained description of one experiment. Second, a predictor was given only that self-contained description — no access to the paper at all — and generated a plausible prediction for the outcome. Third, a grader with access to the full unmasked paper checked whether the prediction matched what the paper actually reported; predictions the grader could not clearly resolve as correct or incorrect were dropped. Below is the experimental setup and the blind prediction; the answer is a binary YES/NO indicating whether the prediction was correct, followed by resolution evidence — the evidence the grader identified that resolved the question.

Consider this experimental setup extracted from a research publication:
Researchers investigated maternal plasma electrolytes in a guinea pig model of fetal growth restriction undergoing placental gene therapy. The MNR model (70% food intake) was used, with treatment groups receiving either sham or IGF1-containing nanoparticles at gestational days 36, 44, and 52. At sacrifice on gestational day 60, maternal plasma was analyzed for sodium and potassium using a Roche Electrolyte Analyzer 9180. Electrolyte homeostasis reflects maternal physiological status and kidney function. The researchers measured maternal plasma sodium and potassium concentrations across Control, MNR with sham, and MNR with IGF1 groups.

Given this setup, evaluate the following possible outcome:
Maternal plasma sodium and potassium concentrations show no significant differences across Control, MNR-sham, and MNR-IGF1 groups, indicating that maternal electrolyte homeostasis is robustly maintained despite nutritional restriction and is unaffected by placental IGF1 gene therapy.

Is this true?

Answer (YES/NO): YES